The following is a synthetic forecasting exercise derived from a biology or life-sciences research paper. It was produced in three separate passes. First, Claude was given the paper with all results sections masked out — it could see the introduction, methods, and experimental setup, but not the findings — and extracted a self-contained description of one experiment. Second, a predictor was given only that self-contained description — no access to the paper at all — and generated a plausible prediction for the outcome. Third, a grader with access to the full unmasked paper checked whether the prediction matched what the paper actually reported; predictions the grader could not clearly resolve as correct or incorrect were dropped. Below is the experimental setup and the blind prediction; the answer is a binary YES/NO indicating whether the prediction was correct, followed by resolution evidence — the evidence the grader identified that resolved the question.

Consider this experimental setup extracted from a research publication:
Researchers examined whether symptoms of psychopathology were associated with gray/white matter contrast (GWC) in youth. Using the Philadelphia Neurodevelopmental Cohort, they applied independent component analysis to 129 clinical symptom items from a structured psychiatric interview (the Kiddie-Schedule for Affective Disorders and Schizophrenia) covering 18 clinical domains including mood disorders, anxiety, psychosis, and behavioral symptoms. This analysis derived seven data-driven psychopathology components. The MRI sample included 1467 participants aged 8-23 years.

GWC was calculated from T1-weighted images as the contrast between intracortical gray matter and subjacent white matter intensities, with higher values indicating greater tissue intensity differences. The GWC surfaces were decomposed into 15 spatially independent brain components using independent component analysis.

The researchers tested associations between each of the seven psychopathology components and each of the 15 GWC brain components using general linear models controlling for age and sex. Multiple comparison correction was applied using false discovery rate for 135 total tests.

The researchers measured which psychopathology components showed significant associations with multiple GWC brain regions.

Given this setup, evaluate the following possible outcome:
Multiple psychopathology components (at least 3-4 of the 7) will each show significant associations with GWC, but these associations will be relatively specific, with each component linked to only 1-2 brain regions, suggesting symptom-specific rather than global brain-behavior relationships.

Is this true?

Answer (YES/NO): NO